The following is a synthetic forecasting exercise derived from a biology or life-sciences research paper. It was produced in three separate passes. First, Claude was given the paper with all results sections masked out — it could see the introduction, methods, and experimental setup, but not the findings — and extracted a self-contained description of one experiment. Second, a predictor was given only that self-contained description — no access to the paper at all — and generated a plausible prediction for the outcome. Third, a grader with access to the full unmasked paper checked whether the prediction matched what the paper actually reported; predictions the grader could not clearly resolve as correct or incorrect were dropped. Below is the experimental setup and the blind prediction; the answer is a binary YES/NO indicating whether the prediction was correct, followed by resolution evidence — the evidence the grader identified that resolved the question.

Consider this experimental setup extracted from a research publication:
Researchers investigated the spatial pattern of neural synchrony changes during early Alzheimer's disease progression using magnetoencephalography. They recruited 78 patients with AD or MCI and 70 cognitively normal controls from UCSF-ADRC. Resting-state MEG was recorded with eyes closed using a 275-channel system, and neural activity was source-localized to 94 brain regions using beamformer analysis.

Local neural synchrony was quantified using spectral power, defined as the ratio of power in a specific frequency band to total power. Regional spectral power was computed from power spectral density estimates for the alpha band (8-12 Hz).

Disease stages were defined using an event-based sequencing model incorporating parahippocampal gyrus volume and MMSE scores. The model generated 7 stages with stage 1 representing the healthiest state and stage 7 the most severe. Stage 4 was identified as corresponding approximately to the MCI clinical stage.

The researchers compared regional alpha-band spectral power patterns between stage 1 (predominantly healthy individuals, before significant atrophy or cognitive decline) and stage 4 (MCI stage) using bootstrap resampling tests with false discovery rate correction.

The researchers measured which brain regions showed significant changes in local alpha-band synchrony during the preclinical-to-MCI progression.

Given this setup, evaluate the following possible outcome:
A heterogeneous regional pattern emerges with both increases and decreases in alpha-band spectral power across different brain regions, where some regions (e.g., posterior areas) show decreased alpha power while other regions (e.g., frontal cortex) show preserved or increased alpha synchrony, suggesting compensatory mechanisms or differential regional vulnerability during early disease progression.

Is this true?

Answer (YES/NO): NO